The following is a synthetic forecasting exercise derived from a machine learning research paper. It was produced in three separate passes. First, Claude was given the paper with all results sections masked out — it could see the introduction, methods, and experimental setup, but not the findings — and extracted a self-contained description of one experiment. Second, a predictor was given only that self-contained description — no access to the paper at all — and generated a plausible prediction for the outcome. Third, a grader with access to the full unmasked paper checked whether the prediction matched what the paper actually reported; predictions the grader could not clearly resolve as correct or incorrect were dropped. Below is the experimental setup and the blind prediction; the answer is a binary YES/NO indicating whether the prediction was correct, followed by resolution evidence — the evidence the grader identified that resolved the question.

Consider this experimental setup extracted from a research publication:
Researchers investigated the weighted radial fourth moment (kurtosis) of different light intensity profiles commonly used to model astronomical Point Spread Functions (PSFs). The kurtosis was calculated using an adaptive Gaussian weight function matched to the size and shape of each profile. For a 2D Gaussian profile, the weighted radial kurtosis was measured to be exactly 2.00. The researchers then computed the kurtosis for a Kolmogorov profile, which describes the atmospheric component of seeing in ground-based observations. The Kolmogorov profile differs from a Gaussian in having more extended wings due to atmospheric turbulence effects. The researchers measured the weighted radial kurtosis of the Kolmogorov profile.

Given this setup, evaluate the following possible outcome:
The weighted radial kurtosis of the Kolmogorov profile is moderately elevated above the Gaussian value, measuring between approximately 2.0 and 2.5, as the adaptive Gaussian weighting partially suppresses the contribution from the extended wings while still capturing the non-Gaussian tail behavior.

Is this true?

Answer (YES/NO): YES